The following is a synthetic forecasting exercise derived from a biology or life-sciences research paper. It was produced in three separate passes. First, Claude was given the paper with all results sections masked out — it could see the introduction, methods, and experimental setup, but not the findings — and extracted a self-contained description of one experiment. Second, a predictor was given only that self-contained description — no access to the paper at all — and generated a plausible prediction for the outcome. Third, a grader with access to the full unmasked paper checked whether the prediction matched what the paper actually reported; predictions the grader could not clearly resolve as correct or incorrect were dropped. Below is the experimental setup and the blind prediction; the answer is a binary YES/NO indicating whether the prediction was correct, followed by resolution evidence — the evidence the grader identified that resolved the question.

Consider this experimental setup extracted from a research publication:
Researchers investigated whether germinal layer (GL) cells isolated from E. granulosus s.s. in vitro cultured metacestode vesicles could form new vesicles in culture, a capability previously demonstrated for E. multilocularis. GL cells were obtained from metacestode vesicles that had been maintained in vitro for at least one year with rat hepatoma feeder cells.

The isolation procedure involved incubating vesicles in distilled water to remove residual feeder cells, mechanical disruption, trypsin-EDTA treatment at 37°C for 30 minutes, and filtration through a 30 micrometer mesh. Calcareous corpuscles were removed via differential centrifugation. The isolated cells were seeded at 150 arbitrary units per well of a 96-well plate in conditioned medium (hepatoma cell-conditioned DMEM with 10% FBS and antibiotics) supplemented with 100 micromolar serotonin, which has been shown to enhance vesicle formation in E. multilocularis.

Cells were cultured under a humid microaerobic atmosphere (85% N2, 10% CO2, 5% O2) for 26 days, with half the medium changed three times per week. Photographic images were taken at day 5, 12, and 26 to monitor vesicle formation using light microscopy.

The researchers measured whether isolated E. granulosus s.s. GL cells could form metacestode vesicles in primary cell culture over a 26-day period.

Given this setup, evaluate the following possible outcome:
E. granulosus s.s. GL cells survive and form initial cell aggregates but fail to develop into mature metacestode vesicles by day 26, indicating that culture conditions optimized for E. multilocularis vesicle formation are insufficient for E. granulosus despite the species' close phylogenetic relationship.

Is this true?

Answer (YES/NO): NO